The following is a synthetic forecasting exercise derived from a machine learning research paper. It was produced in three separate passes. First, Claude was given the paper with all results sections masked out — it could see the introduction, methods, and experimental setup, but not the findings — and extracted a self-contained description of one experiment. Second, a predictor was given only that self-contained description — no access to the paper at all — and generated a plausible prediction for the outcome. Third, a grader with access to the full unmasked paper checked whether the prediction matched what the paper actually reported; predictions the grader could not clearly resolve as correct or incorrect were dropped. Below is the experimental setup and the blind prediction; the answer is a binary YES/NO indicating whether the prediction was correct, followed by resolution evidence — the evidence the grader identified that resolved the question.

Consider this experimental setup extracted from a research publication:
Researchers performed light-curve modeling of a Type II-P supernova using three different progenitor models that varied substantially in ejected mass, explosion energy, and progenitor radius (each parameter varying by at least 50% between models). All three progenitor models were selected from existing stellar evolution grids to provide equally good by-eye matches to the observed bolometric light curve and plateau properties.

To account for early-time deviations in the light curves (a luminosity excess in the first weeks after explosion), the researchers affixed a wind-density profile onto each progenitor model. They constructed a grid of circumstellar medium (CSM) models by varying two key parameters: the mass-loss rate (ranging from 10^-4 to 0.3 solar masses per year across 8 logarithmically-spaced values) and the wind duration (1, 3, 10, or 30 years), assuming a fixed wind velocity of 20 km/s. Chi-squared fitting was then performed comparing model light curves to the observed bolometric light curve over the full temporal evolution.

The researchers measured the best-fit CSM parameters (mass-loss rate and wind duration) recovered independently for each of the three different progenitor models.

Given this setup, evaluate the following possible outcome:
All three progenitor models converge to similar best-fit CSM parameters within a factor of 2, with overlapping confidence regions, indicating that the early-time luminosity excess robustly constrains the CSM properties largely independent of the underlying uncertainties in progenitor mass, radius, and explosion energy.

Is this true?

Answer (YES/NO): YES